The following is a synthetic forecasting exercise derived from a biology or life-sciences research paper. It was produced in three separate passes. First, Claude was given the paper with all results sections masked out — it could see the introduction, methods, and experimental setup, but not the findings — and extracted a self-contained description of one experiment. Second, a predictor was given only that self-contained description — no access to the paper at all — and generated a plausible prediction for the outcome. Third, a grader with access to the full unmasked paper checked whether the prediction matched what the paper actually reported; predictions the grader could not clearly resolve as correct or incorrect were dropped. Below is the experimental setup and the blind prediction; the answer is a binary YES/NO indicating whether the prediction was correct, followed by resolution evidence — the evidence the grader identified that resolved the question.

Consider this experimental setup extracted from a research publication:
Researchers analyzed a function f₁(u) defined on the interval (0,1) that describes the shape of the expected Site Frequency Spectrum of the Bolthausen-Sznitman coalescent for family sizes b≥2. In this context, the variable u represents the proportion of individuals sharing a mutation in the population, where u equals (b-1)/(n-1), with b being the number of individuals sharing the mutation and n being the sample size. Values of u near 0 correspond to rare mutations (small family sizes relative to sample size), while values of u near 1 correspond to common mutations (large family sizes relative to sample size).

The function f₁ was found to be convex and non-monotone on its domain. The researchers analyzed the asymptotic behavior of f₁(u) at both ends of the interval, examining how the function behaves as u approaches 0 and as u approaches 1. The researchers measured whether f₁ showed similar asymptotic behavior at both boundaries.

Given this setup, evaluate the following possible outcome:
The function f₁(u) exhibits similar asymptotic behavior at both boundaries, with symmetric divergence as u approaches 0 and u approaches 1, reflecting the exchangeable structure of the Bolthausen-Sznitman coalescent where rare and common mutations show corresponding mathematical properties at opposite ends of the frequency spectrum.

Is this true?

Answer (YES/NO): NO